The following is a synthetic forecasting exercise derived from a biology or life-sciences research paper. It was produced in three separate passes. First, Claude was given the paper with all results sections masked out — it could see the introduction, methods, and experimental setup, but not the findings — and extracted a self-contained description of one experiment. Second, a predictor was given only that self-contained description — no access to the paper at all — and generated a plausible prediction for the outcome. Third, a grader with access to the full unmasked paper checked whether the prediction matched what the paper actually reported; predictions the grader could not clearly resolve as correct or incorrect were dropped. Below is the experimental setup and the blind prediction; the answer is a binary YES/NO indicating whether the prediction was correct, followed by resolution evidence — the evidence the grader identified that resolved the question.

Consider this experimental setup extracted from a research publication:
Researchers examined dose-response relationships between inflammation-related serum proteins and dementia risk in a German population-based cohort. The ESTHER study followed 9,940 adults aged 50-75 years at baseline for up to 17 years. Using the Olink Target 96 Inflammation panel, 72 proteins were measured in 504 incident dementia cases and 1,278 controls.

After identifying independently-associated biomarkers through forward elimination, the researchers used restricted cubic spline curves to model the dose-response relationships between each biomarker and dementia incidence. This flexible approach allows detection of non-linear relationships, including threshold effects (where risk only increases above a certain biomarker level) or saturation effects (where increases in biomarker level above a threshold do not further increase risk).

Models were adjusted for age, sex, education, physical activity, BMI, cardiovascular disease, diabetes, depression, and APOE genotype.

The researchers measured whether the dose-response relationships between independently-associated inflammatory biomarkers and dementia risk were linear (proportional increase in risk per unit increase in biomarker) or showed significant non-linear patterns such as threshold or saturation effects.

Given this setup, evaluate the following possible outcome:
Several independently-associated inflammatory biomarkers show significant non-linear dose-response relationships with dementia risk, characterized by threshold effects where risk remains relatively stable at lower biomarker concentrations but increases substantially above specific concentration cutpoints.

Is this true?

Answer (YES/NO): NO